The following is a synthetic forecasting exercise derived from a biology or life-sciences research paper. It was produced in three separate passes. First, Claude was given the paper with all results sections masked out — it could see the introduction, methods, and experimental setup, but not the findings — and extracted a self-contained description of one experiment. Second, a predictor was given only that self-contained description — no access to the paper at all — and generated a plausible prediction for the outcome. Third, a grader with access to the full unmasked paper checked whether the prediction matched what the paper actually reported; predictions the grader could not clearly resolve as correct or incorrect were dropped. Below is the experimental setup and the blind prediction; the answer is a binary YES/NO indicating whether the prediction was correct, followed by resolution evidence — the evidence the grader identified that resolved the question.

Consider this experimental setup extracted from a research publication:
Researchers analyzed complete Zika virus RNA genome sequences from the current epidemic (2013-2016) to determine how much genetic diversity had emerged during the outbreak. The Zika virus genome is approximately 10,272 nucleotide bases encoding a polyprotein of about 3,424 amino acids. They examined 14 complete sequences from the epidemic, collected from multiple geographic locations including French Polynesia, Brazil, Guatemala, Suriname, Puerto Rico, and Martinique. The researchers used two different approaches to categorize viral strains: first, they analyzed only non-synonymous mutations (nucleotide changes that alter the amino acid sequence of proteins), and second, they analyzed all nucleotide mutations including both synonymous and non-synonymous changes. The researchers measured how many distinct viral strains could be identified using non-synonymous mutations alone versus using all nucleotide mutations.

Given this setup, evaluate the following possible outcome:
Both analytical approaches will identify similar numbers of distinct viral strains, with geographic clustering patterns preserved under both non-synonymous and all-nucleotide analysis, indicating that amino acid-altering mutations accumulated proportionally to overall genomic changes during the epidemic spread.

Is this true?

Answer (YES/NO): NO